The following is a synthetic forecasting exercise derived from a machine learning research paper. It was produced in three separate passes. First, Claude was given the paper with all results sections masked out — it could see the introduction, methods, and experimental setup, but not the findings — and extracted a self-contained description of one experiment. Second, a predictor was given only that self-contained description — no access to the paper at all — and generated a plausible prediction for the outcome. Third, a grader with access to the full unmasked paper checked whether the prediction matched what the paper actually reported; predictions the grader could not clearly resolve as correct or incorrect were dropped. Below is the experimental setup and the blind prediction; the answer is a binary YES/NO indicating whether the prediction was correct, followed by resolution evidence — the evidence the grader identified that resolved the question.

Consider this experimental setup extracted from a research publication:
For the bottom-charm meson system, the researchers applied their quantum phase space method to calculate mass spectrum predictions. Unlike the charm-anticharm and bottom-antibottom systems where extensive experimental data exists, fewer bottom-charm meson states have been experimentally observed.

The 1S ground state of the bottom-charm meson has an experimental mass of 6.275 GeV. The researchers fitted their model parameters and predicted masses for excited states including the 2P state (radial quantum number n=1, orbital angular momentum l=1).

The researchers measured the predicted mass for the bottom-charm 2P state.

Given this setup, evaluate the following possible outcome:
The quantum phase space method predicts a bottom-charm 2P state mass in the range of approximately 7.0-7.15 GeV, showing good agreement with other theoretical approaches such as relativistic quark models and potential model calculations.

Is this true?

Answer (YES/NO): NO